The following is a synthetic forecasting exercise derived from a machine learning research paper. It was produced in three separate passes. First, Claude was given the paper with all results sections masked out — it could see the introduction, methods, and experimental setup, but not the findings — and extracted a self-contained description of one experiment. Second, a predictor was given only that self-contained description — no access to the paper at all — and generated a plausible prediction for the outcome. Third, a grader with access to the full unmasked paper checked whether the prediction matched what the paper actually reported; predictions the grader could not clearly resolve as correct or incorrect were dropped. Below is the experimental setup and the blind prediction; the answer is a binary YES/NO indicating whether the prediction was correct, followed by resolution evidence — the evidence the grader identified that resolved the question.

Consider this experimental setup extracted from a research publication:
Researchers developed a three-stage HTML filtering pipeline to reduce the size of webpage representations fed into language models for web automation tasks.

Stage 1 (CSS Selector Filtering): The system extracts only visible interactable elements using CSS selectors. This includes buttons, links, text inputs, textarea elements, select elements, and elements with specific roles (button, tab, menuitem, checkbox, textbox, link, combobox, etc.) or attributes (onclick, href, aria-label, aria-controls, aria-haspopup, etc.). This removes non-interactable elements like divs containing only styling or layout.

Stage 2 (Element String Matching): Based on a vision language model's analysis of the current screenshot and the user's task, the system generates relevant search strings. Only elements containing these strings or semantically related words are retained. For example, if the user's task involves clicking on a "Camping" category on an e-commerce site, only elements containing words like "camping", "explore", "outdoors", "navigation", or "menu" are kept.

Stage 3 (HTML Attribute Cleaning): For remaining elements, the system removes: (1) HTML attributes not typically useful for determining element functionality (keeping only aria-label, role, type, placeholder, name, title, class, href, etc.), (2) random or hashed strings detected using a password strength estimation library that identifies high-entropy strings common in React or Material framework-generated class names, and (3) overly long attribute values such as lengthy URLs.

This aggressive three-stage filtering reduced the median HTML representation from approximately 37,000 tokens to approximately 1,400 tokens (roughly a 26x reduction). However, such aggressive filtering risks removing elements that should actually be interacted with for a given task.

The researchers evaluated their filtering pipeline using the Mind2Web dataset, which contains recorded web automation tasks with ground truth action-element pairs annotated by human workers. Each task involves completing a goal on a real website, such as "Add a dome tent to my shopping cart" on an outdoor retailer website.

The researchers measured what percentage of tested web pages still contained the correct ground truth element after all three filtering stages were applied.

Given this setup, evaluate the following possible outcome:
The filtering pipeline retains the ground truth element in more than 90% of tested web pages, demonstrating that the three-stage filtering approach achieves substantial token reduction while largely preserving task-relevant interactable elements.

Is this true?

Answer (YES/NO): NO